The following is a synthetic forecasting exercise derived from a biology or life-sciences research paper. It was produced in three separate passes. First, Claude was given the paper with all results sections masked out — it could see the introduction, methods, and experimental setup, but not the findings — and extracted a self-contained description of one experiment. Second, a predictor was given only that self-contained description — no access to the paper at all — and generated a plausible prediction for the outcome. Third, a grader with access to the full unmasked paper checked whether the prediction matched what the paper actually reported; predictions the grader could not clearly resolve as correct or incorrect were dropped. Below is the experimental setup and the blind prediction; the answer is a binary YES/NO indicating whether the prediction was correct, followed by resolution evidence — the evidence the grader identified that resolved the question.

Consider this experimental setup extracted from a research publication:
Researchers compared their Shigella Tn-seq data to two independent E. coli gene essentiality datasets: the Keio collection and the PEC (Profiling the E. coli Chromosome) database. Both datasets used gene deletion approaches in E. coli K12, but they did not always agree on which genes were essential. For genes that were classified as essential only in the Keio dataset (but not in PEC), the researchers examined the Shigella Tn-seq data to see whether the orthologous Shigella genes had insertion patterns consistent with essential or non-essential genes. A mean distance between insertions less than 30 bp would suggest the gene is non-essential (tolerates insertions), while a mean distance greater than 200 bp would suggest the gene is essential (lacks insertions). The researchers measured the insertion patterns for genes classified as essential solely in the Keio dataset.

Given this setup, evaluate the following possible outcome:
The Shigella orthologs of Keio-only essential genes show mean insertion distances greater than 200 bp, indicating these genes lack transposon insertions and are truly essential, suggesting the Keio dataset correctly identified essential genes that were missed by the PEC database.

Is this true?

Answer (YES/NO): NO